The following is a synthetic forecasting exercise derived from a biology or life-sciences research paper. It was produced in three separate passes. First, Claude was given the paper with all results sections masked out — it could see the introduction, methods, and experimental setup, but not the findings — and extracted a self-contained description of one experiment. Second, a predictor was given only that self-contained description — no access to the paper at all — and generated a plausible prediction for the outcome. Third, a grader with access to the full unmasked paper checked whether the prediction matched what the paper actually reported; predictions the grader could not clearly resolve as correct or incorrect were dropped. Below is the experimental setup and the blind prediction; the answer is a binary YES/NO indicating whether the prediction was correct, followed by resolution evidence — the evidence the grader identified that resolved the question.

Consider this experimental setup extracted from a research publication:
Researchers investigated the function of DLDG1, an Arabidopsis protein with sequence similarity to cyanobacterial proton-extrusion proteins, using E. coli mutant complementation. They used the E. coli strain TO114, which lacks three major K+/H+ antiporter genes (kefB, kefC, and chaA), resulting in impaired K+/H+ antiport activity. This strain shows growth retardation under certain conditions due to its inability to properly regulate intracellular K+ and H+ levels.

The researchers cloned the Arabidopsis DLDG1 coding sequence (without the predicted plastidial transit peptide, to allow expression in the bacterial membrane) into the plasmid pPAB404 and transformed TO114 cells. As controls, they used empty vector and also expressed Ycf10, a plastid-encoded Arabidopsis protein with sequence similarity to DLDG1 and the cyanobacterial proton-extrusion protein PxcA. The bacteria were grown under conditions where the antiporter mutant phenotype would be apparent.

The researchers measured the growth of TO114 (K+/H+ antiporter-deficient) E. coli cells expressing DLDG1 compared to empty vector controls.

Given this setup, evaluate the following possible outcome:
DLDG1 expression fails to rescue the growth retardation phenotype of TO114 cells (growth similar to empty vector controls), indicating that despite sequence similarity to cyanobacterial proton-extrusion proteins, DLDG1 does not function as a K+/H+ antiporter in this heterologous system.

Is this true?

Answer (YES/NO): NO